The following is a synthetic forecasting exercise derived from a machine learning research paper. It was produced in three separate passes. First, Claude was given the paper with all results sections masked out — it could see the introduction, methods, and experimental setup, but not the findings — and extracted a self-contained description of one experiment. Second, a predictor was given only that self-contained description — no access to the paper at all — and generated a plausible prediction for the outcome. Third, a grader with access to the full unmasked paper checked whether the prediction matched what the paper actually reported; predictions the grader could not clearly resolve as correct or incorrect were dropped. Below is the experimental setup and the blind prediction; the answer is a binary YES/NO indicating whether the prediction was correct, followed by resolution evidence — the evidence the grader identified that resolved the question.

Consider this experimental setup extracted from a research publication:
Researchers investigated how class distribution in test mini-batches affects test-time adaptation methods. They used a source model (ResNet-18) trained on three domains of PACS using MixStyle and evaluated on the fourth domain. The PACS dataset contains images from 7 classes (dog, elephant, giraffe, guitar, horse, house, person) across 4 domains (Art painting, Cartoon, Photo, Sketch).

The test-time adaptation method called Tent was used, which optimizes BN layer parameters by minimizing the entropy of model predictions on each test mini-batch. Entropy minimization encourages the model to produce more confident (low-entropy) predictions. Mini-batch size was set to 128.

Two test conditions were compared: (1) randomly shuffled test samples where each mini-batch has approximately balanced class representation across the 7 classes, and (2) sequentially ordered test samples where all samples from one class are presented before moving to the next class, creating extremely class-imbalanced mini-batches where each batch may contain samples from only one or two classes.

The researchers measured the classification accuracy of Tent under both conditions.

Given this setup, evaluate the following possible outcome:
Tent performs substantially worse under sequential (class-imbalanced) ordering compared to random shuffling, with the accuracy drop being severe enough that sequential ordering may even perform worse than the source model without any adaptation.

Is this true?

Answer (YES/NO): YES